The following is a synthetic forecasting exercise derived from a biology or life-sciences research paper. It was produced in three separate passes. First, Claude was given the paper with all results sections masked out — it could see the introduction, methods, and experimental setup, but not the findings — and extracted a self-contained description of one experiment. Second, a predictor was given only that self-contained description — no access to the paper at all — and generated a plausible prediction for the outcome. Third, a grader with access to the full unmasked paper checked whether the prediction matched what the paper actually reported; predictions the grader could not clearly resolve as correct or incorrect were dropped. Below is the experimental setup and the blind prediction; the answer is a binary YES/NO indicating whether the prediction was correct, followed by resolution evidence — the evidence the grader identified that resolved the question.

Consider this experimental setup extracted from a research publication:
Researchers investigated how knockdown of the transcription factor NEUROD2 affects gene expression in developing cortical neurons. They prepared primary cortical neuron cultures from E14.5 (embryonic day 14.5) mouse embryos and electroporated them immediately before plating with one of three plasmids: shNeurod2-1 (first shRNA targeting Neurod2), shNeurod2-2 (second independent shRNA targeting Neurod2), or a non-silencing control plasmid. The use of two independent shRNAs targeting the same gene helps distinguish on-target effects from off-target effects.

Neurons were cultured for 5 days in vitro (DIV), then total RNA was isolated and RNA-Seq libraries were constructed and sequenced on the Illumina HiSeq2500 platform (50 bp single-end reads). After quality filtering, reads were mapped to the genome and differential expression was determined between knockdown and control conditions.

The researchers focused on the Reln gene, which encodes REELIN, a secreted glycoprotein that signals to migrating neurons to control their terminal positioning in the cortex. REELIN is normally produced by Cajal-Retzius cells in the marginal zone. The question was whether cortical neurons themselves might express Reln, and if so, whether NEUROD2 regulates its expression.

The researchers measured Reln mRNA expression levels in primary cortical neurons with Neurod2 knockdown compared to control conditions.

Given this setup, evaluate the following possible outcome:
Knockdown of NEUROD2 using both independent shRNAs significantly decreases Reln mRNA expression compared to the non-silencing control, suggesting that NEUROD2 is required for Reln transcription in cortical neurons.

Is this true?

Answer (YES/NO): NO